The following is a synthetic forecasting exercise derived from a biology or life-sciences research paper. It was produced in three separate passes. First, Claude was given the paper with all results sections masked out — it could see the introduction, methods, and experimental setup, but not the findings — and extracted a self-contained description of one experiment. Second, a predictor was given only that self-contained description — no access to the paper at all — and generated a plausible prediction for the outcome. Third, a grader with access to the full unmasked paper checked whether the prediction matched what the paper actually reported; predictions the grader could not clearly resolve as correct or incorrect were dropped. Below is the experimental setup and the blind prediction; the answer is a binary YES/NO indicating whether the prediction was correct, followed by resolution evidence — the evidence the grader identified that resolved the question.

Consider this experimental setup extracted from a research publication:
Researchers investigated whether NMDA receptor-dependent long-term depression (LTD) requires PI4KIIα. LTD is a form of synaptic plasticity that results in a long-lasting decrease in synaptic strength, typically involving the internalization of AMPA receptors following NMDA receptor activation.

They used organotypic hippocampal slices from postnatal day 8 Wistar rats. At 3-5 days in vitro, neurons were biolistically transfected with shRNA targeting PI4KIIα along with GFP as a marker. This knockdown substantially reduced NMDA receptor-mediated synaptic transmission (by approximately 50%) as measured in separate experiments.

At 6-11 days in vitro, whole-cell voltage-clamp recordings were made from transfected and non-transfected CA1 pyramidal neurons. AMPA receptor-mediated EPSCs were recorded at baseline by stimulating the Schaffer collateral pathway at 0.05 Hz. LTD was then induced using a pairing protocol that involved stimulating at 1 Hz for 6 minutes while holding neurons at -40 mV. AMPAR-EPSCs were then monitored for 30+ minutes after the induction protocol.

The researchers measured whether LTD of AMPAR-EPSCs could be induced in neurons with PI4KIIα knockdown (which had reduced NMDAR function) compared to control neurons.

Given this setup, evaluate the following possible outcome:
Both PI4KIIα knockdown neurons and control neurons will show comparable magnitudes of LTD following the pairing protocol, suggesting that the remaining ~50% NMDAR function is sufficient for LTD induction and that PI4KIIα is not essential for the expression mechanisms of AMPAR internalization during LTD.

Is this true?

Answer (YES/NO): YES